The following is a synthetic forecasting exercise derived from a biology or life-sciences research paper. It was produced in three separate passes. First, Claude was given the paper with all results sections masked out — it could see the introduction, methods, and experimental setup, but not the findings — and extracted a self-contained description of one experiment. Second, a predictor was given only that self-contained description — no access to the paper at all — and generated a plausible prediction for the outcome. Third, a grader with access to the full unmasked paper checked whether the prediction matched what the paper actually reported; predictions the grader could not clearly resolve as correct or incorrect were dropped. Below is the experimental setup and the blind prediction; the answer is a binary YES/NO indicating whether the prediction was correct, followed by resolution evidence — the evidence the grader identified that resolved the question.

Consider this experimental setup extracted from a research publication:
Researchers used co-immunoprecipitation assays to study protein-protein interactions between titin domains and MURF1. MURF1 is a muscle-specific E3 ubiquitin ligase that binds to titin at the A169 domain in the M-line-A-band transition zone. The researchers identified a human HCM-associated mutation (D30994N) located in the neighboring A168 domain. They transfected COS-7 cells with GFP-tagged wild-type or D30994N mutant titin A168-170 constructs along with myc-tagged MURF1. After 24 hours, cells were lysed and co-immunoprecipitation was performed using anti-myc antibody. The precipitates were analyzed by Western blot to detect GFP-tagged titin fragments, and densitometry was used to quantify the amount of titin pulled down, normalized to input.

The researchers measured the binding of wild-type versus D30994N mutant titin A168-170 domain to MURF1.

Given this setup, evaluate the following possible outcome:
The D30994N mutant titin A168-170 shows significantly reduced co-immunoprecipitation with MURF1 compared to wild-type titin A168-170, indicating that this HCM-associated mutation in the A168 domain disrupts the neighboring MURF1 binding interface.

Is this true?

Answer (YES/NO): NO